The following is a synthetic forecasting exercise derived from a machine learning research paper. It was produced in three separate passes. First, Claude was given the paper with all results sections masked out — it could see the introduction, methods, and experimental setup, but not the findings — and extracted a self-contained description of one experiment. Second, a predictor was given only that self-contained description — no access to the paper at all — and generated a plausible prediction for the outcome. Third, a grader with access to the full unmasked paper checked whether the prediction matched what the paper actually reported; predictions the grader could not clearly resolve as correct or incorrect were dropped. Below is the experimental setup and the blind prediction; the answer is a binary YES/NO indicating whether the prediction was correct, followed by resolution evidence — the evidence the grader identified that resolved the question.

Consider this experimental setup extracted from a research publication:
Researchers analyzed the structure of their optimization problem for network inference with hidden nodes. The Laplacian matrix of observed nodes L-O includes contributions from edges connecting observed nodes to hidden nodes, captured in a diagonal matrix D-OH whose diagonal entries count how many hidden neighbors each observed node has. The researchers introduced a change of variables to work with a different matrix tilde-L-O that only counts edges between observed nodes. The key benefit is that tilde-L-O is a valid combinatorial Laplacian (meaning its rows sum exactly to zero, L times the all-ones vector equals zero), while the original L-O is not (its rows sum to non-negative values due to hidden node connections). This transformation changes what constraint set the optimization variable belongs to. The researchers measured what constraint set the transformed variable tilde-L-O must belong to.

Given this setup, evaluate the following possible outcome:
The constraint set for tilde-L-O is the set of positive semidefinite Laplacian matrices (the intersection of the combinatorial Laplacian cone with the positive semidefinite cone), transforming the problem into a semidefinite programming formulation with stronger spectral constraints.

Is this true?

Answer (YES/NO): YES